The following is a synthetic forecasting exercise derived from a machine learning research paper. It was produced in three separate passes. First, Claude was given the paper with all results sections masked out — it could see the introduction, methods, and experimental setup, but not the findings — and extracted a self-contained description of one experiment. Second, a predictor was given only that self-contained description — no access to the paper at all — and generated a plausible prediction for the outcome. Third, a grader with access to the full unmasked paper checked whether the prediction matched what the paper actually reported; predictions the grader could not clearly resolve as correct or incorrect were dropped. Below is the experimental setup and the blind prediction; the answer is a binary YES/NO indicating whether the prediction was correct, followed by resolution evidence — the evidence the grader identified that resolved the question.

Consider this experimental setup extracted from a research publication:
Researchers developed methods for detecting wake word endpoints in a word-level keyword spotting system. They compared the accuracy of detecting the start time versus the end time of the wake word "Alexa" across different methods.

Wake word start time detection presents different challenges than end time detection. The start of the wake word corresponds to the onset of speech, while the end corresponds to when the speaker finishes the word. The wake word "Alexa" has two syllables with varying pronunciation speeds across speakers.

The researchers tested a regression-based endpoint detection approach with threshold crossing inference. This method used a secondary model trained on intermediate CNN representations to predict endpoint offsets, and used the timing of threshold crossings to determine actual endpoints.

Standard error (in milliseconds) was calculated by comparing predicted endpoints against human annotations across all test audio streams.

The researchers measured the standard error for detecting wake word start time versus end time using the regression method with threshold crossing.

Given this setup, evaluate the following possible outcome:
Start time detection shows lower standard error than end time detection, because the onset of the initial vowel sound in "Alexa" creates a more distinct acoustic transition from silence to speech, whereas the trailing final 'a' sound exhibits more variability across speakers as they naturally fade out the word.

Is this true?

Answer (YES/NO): YES